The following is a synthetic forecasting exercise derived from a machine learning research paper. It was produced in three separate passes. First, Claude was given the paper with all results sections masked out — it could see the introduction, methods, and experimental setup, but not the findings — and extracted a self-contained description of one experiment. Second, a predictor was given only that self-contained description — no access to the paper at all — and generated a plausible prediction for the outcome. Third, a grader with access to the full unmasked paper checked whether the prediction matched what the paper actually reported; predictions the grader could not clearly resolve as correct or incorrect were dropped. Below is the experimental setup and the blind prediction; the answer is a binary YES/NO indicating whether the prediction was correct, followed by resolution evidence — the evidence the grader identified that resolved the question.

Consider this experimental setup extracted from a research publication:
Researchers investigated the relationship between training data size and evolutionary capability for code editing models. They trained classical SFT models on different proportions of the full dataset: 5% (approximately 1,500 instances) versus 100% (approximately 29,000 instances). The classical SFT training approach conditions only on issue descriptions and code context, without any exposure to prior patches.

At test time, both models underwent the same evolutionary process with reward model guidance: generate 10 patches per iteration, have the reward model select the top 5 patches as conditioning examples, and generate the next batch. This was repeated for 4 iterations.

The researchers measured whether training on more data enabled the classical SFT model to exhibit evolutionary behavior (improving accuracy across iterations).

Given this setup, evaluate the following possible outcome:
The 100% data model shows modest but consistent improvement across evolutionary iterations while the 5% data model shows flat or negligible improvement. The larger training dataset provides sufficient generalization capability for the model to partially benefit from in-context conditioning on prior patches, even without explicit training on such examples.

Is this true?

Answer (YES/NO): NO